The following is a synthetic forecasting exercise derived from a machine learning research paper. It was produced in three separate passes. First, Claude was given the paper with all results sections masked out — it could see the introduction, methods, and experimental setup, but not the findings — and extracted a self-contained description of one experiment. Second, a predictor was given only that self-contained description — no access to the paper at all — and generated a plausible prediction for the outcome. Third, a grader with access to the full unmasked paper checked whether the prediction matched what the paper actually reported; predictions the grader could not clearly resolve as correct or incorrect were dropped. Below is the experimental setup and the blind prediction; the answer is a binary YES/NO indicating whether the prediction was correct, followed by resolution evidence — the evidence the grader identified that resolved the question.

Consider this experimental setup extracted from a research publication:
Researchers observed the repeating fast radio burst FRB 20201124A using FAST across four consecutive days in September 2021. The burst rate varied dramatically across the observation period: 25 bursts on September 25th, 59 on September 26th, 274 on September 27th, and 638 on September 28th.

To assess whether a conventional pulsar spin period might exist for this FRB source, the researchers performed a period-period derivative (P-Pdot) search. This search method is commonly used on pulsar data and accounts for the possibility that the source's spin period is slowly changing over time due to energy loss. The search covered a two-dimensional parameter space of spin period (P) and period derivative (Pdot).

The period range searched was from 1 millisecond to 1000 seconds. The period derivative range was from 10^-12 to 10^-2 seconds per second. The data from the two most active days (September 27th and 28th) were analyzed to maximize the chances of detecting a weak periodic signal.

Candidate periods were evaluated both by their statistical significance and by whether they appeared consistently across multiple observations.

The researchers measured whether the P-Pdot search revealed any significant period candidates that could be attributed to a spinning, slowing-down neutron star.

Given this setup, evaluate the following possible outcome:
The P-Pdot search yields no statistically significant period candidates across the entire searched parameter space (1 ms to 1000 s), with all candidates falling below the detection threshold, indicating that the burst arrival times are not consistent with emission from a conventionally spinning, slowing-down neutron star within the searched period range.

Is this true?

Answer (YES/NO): NO